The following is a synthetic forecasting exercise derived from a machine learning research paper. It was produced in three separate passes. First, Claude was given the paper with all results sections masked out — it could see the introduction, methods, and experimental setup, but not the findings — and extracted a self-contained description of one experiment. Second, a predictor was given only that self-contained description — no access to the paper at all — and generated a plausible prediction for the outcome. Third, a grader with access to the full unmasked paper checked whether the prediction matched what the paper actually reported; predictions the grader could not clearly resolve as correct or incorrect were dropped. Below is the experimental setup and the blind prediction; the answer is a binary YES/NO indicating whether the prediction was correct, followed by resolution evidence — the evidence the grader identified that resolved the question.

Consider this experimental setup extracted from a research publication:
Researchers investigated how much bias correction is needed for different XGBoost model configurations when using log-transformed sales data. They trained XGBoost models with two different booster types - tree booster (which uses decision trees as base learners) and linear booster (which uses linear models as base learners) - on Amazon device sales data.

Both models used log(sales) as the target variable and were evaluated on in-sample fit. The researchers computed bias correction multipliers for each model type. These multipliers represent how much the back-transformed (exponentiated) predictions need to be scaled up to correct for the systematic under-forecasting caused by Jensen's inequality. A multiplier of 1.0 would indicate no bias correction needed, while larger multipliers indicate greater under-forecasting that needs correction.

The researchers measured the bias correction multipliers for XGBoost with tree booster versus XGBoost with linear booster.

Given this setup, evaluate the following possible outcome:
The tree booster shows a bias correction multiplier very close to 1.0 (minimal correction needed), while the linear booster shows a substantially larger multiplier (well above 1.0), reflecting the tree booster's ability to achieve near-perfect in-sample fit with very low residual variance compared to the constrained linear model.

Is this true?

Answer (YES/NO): YES